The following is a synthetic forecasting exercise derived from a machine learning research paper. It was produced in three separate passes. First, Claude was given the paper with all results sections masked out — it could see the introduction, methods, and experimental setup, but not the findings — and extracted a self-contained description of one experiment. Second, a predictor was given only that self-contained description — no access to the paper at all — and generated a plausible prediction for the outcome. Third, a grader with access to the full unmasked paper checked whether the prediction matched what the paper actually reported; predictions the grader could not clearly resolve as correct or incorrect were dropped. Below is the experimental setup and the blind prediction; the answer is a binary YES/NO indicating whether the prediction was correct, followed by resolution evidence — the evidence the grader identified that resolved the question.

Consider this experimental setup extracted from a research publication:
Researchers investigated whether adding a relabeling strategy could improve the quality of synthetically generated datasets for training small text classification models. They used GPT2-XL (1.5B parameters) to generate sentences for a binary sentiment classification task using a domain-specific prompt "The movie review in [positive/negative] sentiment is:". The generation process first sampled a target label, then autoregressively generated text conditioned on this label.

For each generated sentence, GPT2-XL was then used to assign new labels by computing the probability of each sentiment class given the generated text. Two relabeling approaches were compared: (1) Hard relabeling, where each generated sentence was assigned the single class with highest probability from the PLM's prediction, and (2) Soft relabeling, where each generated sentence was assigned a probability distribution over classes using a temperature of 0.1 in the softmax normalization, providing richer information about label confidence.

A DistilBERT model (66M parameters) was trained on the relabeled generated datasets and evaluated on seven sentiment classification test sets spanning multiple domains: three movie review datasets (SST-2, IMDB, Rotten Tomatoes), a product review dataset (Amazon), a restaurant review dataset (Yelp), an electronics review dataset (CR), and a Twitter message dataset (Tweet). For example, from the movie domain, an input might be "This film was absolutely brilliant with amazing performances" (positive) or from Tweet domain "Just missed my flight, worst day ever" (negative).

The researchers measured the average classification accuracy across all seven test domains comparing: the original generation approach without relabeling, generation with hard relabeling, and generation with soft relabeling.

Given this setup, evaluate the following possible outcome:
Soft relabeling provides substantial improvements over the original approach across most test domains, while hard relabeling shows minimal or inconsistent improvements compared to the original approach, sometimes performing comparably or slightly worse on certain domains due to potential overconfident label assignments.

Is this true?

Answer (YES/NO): NO